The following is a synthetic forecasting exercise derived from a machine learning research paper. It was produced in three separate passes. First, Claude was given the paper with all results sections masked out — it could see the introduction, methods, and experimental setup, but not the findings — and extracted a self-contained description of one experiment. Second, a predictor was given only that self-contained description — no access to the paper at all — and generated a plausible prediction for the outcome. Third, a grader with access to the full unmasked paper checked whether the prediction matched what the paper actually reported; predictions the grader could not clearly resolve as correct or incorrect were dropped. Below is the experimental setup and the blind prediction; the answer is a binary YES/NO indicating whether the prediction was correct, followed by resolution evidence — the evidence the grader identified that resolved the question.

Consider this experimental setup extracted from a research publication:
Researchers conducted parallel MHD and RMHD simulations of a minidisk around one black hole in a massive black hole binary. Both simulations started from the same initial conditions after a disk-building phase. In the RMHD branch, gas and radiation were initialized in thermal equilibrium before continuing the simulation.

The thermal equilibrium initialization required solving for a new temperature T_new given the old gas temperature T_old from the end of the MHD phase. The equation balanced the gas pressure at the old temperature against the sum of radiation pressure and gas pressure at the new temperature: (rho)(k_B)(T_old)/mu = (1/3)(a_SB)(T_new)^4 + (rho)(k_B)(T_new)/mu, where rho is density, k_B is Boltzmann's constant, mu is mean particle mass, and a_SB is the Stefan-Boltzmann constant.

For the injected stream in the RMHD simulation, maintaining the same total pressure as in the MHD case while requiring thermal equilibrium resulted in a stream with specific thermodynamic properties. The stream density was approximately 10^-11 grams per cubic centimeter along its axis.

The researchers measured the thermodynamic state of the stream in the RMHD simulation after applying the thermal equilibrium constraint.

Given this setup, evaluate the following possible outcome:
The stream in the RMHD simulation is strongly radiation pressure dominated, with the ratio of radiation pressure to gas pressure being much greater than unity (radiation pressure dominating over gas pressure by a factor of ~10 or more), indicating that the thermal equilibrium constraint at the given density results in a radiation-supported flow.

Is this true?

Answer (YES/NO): YES